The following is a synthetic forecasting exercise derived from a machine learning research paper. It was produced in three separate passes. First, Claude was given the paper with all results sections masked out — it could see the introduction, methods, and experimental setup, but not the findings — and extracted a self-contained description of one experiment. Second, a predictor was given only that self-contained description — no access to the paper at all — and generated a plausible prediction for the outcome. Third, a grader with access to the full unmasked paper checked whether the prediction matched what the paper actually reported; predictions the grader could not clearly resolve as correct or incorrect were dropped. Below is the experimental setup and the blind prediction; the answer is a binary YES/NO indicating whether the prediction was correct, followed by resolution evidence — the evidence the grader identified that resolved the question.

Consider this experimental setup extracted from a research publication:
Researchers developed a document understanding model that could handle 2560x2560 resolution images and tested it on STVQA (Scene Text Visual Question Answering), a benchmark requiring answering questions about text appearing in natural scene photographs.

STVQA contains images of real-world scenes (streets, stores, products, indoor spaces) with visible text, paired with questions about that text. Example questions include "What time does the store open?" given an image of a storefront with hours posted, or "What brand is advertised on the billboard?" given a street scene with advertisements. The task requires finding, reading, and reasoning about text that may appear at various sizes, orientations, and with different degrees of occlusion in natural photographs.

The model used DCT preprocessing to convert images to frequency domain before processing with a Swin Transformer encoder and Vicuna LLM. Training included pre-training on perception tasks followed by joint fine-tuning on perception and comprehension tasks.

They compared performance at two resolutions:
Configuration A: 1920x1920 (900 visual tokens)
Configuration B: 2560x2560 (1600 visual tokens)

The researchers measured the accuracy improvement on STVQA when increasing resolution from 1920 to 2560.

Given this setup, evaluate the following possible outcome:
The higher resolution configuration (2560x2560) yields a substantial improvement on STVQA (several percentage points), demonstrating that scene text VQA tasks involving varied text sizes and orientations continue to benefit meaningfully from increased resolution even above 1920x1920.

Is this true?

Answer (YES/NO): NO